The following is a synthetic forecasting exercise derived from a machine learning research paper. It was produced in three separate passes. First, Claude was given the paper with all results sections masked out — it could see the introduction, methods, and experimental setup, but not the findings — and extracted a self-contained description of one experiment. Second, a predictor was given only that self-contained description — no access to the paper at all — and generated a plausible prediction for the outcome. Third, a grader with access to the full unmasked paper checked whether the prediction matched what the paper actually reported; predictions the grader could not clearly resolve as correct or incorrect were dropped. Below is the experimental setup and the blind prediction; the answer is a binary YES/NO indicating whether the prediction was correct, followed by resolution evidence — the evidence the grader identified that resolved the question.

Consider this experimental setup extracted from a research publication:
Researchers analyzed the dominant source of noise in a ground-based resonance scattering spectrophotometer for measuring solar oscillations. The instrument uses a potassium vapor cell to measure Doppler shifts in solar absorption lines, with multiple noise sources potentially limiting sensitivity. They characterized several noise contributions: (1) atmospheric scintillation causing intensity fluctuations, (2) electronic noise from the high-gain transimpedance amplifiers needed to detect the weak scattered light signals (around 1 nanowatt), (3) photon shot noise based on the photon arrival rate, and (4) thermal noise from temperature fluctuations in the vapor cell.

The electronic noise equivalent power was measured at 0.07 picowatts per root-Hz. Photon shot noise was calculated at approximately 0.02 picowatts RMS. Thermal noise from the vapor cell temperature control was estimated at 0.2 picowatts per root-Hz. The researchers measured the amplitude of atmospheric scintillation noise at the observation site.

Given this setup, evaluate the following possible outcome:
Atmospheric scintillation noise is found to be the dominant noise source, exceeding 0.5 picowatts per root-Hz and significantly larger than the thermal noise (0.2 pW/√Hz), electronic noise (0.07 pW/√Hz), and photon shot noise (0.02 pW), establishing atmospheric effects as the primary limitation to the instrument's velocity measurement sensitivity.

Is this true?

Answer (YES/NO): YES